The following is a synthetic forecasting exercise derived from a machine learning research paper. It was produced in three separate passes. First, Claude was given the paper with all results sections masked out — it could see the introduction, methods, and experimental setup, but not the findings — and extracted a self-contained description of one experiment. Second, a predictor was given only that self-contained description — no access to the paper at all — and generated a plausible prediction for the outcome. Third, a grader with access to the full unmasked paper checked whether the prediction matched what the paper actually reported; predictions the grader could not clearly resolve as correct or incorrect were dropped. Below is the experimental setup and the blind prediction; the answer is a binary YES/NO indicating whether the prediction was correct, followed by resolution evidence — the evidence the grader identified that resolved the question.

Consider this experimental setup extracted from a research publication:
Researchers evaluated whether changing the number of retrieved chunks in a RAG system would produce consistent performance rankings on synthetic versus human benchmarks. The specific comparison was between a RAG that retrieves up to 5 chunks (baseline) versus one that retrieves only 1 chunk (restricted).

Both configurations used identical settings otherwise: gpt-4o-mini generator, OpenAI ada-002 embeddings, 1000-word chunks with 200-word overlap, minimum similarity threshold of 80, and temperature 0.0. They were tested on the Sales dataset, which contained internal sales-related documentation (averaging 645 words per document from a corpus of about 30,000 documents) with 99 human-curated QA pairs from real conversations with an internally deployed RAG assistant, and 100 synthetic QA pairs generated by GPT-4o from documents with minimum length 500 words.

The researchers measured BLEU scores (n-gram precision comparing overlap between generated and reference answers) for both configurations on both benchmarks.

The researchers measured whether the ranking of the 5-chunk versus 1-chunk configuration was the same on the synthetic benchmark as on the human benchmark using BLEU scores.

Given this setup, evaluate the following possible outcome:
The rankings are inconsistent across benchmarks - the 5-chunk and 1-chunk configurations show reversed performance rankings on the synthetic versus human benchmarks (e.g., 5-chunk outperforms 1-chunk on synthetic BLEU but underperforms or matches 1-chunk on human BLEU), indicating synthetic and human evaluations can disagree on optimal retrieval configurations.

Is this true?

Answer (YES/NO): NO